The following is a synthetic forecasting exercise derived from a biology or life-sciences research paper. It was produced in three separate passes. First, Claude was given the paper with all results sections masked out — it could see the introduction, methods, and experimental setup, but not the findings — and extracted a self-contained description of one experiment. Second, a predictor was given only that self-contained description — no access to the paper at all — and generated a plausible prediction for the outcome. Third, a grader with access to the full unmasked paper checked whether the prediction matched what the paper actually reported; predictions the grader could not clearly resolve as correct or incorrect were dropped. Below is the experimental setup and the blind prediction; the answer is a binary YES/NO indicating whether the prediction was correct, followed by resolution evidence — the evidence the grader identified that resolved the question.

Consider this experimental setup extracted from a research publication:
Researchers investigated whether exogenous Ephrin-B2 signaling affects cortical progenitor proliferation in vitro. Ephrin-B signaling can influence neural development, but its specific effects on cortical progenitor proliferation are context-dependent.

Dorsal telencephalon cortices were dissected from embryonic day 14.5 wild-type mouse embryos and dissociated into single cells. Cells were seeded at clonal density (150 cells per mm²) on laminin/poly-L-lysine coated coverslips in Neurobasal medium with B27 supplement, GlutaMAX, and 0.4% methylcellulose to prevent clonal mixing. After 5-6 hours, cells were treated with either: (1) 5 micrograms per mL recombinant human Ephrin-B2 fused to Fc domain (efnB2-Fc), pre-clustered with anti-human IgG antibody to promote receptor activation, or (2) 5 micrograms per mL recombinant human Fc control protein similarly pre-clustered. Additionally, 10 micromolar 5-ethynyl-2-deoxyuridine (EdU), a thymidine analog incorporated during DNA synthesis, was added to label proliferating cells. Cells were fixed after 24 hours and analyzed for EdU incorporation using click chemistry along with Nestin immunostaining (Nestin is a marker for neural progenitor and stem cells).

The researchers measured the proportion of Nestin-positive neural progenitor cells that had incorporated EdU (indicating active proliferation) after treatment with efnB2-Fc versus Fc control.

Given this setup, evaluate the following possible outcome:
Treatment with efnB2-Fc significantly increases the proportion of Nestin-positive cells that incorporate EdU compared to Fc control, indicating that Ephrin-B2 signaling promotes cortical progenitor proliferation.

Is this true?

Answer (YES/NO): NO